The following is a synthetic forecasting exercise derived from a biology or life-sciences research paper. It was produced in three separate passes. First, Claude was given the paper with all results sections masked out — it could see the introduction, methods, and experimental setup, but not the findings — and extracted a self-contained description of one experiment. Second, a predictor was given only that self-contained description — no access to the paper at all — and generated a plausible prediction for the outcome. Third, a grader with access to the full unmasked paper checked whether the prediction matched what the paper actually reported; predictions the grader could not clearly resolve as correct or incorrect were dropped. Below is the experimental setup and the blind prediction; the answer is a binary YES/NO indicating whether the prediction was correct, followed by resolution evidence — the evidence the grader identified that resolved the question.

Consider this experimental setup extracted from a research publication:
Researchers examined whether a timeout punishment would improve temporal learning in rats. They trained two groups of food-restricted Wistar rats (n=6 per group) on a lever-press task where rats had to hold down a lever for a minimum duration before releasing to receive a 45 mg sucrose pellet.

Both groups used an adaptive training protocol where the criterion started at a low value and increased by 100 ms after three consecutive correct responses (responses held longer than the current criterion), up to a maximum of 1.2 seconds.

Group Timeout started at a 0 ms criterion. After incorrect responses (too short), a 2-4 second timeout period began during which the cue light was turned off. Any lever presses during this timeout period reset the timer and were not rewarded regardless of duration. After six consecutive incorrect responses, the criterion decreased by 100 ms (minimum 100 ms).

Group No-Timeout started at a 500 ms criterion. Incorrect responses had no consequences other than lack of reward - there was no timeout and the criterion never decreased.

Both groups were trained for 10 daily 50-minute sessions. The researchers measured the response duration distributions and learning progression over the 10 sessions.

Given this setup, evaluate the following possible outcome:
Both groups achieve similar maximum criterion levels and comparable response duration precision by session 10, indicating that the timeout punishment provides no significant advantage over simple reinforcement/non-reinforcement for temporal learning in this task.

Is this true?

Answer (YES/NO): NO